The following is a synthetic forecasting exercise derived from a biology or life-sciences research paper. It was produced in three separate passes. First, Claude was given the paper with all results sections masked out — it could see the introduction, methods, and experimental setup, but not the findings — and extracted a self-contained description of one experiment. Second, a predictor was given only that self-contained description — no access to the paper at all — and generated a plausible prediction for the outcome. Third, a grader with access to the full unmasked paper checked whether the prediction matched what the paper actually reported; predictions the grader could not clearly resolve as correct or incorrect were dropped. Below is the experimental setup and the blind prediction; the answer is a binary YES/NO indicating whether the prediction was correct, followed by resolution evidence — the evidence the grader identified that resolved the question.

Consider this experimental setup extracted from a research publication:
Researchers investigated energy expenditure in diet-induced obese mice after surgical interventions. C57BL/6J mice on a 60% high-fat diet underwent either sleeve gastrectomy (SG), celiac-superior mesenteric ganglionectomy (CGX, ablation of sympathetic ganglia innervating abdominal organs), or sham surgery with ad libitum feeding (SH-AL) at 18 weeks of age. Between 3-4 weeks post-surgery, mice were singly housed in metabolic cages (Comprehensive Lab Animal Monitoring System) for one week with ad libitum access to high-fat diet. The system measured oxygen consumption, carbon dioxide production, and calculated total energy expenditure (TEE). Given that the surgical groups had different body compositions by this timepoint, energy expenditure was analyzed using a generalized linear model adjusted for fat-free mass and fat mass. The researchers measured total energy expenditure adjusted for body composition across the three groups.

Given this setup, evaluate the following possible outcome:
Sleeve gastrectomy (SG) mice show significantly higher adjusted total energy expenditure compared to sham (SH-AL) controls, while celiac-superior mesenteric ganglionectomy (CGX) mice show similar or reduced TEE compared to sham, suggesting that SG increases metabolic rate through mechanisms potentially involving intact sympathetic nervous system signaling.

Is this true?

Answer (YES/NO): NO